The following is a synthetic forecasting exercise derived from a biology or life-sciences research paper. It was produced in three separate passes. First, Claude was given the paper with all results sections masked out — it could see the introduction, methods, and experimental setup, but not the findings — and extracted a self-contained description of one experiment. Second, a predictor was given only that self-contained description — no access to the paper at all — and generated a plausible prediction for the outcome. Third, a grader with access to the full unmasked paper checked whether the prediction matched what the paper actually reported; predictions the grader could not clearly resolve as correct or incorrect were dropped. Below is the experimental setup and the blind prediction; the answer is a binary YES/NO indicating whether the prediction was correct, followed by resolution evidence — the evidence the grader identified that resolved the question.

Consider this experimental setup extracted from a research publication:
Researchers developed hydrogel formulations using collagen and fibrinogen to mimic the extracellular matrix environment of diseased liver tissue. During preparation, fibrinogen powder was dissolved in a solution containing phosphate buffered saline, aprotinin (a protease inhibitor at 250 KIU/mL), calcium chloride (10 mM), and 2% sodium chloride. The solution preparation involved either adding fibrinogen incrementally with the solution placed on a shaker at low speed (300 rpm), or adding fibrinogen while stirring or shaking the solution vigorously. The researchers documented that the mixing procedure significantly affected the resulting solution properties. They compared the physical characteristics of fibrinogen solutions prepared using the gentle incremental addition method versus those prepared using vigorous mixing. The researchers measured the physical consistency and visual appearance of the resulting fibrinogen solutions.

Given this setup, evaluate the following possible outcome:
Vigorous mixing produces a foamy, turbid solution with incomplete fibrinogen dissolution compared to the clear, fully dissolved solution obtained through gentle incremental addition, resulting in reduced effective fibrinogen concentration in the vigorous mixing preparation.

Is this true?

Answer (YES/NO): NO